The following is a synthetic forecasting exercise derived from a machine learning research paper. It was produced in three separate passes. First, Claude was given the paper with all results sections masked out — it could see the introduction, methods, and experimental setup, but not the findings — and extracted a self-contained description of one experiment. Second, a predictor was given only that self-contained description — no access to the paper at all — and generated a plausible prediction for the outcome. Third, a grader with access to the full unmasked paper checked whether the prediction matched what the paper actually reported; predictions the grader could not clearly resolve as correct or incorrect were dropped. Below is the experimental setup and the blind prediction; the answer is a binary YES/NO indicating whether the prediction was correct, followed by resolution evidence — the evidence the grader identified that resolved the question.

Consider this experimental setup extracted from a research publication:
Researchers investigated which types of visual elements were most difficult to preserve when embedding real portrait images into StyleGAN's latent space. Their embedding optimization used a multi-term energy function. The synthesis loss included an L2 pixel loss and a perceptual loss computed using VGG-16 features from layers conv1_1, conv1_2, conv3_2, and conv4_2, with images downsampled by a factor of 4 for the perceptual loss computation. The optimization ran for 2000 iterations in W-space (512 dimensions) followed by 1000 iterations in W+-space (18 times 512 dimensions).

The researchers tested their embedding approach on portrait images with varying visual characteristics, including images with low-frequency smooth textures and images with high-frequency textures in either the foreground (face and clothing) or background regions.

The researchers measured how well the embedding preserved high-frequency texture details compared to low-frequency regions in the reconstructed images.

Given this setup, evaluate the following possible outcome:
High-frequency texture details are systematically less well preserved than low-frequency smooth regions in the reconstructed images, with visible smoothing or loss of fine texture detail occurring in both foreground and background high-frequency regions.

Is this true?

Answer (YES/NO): YES